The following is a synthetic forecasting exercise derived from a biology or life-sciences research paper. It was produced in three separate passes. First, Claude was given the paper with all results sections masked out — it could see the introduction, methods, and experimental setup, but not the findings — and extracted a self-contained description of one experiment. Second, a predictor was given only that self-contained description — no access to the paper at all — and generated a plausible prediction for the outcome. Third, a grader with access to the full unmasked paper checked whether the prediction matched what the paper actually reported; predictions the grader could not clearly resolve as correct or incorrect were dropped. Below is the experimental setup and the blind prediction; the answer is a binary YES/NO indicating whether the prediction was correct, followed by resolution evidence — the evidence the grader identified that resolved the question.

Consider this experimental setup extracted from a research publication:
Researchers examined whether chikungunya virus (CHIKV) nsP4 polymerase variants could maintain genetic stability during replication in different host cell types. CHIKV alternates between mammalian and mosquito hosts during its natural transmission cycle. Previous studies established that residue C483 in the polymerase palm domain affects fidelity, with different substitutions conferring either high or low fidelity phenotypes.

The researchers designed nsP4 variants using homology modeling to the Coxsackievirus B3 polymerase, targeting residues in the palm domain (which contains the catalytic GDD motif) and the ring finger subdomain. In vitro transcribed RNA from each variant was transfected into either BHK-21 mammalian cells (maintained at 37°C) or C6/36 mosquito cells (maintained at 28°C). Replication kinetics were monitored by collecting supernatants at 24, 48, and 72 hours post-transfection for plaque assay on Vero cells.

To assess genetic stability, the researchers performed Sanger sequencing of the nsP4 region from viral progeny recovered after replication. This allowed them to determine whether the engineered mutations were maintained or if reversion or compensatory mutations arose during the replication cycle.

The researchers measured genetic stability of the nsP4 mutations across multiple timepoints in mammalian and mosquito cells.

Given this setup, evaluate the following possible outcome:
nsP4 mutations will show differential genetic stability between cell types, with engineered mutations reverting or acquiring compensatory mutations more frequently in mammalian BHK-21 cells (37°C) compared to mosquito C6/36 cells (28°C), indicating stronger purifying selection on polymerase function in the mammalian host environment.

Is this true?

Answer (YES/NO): YES